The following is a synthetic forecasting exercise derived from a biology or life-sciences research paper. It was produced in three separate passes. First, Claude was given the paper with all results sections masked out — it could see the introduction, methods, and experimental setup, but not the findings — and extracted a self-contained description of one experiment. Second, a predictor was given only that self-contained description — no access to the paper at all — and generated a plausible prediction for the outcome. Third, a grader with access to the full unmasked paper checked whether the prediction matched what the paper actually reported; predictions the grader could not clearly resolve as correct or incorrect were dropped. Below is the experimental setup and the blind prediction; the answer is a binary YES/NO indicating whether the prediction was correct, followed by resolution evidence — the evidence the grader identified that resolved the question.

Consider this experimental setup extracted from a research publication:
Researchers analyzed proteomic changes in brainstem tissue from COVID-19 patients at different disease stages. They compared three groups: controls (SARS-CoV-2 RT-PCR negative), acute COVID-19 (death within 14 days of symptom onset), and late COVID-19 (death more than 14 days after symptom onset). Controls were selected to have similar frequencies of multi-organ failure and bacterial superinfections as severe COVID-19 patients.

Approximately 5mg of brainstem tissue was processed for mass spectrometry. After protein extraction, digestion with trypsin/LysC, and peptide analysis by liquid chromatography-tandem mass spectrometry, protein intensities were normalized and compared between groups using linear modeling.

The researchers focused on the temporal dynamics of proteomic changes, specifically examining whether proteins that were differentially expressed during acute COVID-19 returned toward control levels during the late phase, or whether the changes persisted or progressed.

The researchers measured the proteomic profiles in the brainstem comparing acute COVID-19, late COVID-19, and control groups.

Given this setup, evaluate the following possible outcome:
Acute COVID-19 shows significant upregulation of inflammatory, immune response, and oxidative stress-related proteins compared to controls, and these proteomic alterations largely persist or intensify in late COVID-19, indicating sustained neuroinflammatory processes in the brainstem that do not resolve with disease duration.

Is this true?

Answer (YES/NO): NO